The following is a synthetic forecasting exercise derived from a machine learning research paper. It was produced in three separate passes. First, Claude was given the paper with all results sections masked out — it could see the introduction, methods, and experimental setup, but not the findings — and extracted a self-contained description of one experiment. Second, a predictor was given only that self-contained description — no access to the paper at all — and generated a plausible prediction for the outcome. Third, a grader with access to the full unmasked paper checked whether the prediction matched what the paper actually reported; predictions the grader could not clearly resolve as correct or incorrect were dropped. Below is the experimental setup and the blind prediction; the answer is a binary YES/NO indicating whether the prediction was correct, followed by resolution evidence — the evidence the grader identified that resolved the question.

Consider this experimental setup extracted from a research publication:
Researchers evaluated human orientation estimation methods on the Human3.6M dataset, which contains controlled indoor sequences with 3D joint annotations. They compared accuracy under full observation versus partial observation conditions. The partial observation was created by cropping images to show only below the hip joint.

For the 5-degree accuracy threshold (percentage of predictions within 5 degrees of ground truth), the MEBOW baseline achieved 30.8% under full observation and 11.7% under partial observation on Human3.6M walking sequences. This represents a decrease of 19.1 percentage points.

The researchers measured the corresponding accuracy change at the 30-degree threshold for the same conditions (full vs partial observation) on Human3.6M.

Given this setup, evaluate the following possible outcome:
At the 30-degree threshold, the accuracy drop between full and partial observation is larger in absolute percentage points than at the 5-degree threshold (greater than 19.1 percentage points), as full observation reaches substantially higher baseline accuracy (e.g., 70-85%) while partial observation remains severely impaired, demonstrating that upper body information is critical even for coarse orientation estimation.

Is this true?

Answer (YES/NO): YES